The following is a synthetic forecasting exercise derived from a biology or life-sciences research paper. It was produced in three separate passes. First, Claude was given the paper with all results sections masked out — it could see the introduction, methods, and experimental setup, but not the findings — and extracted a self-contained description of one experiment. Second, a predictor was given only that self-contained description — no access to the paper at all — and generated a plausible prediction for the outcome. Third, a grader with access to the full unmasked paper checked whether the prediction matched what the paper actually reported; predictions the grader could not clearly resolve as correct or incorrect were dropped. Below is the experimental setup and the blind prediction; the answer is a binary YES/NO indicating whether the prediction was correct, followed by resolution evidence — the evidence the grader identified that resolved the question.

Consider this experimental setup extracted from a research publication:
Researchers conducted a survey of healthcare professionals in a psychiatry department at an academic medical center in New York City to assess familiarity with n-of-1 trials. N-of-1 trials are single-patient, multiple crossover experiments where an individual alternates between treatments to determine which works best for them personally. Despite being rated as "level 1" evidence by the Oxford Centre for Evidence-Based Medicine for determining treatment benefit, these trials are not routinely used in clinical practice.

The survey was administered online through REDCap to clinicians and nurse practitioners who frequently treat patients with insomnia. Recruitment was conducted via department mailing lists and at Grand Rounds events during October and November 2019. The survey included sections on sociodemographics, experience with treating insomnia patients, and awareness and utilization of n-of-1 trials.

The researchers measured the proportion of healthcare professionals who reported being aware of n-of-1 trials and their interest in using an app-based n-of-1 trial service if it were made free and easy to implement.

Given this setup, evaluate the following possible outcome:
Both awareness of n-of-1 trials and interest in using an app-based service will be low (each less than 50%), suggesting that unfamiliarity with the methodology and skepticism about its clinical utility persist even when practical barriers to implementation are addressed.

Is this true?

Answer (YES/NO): NO